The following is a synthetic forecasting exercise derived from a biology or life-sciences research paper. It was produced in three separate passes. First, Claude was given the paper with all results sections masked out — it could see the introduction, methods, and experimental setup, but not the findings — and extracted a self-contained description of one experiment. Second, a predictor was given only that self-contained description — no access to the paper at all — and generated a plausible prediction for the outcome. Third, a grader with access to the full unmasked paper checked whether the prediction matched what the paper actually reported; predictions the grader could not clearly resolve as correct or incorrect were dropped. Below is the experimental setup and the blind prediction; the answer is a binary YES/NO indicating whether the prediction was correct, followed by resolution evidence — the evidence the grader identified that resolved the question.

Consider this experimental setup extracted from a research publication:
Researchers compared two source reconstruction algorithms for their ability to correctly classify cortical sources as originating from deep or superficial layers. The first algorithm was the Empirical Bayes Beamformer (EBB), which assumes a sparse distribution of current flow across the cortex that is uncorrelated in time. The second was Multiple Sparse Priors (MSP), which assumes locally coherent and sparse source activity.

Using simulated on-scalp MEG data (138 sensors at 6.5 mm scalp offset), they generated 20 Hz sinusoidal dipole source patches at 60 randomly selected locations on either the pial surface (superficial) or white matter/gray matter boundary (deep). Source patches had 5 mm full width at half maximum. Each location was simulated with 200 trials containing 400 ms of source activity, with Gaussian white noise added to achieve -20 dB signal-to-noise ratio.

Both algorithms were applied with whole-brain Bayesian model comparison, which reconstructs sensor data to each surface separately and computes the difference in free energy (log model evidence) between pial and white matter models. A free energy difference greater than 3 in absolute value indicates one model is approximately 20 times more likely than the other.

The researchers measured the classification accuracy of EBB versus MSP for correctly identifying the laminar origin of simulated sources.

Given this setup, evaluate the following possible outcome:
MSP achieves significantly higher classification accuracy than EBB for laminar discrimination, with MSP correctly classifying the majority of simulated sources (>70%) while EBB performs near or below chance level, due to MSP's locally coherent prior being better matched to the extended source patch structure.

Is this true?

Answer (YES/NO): NO